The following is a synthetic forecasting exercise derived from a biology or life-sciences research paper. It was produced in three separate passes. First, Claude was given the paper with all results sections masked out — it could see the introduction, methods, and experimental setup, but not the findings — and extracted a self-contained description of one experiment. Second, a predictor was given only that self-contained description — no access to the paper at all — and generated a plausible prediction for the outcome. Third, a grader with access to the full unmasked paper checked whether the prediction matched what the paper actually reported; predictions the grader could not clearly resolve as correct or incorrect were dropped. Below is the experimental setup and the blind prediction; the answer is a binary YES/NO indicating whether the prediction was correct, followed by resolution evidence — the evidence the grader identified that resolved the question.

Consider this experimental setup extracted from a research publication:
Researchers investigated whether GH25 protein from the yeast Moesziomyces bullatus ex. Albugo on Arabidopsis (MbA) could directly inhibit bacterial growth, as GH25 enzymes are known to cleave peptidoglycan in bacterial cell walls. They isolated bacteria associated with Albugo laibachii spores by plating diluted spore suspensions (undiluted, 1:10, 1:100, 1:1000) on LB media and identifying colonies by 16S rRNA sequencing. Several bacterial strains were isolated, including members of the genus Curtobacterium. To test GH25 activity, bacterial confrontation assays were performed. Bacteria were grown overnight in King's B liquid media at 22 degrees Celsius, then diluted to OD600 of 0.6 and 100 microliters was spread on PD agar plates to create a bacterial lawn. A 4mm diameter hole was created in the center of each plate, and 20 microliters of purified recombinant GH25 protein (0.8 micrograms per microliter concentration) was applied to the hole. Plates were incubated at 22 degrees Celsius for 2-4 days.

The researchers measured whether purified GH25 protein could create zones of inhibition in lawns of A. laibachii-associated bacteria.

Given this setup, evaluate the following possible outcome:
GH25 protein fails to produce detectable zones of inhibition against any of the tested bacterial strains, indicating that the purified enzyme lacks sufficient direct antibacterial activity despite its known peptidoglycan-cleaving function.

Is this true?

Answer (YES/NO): NO